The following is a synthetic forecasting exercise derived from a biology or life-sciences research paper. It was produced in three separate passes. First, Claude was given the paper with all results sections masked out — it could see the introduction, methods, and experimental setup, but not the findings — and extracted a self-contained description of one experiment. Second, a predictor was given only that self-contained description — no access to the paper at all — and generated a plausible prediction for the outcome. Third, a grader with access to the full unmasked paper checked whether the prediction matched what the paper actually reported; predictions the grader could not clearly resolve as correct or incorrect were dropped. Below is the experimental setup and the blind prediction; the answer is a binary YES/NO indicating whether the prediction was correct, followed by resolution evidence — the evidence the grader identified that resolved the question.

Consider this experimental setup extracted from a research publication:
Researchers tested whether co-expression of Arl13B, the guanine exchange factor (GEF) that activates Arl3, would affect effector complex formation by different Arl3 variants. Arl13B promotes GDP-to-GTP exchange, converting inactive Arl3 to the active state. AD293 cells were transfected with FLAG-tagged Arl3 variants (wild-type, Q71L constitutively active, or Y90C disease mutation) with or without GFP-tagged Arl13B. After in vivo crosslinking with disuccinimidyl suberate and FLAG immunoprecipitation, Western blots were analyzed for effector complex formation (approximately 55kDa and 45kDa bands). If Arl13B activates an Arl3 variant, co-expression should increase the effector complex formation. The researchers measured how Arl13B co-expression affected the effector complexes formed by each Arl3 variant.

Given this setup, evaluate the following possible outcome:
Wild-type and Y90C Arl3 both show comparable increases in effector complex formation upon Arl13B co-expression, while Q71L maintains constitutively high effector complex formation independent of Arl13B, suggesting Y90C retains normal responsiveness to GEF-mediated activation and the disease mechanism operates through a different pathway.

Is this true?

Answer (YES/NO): NO